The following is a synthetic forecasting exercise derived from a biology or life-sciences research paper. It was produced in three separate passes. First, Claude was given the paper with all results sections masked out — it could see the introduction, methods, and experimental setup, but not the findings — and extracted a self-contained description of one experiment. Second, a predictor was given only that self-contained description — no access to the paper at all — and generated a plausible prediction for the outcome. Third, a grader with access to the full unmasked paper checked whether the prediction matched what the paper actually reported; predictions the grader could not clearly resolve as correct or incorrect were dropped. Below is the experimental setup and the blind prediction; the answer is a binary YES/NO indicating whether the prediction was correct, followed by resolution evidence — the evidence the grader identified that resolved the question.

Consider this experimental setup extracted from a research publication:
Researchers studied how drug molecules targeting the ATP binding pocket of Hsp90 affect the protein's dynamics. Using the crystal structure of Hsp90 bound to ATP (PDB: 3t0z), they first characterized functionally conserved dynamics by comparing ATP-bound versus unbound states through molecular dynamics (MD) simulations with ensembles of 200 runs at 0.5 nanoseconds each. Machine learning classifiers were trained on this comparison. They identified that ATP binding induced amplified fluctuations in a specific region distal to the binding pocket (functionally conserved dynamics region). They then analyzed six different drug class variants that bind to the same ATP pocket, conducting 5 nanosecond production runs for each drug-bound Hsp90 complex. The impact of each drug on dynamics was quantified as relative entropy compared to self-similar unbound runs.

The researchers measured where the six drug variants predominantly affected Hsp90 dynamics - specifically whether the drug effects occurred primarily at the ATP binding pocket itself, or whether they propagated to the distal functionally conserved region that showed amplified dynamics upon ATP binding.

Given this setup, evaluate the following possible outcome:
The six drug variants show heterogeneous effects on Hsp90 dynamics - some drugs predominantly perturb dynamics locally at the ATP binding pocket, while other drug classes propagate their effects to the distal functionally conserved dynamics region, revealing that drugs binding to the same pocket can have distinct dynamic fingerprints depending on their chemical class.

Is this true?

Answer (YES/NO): NO